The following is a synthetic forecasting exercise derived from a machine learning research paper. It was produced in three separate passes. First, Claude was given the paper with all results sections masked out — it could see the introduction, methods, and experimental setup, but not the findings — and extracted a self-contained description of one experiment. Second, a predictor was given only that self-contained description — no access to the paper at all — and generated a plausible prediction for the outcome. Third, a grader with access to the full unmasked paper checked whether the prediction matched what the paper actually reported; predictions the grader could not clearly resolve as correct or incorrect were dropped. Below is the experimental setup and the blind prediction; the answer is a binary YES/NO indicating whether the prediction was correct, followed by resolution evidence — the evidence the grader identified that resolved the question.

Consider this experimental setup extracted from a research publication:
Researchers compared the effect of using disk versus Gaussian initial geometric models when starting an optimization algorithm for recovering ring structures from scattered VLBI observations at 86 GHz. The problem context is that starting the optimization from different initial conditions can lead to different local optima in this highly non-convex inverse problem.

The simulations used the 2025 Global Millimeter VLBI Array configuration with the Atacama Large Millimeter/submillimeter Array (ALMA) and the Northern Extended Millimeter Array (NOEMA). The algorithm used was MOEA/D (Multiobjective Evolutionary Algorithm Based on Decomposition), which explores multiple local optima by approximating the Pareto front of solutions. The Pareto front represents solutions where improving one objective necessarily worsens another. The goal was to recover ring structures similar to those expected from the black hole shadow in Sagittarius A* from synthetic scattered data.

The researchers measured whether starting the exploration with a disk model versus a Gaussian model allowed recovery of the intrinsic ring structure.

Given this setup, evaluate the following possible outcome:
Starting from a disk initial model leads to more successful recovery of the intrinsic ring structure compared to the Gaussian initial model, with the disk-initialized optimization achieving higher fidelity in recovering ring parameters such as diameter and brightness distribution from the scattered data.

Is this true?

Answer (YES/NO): NO